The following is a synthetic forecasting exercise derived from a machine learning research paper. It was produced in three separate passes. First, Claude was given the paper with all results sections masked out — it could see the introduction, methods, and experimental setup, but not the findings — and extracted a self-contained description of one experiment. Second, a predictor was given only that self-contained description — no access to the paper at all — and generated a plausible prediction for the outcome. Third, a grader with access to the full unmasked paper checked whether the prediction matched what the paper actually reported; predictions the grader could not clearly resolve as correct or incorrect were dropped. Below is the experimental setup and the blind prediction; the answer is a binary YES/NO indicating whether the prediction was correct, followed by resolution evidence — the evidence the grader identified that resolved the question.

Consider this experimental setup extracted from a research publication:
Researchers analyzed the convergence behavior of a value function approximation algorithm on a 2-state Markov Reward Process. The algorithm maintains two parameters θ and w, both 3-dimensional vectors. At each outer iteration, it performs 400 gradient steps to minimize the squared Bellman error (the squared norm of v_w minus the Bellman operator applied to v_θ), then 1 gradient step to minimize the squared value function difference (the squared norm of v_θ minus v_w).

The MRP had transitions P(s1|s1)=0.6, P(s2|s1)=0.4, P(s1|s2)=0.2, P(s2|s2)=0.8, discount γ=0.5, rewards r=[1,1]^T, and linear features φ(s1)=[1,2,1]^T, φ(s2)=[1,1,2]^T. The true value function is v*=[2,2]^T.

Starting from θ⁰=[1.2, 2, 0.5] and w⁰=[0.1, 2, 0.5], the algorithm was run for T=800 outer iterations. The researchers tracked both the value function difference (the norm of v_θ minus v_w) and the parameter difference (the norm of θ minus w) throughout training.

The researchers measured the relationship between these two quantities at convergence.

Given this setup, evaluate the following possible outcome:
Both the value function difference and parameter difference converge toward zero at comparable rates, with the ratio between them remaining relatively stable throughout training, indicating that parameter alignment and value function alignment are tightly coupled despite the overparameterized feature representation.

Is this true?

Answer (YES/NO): NO